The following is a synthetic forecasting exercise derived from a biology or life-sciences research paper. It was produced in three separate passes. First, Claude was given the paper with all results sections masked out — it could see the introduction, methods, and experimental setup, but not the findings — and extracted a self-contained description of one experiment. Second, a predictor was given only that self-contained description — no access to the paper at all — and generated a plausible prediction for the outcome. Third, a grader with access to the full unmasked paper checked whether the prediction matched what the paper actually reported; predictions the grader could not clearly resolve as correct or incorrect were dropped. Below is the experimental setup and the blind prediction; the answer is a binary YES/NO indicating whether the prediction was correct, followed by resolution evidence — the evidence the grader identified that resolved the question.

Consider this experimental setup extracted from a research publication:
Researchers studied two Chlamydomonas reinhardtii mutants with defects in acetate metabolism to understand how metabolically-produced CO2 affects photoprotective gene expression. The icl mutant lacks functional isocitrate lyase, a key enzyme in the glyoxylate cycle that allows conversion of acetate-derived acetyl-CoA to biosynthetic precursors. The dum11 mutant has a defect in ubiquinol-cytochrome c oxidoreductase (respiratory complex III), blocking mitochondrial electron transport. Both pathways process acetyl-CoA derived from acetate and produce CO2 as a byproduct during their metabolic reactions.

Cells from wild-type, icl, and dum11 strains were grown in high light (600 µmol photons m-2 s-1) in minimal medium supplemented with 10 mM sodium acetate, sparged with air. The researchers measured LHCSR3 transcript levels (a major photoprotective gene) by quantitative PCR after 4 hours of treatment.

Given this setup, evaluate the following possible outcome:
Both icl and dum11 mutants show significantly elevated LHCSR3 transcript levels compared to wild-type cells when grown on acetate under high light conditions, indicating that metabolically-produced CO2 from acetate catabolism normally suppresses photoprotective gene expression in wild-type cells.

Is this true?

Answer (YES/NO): YES